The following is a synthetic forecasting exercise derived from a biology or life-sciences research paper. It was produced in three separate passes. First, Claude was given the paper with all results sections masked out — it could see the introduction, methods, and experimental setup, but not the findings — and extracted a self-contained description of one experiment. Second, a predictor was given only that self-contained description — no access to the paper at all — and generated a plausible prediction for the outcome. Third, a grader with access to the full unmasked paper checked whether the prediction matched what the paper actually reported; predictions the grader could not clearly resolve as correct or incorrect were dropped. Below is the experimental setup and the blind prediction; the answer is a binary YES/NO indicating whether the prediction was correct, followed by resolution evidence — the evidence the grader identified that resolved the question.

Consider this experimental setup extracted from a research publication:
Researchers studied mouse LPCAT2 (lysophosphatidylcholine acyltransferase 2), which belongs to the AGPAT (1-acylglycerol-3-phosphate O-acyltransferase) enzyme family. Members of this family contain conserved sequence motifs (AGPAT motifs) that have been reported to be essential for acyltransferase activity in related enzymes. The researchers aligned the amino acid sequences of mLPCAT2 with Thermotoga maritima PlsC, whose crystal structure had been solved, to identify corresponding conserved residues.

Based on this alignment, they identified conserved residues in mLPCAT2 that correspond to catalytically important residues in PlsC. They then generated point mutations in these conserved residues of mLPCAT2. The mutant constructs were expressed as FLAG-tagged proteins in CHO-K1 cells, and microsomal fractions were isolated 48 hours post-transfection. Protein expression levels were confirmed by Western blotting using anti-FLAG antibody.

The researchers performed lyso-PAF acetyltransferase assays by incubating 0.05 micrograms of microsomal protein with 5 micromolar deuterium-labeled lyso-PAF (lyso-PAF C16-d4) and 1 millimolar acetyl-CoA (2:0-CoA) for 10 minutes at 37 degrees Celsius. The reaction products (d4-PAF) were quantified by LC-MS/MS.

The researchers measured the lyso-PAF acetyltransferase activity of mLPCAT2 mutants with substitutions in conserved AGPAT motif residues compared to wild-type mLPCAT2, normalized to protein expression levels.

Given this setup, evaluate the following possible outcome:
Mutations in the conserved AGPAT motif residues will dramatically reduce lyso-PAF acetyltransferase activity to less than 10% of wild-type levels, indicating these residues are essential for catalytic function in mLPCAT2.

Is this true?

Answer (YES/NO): NO